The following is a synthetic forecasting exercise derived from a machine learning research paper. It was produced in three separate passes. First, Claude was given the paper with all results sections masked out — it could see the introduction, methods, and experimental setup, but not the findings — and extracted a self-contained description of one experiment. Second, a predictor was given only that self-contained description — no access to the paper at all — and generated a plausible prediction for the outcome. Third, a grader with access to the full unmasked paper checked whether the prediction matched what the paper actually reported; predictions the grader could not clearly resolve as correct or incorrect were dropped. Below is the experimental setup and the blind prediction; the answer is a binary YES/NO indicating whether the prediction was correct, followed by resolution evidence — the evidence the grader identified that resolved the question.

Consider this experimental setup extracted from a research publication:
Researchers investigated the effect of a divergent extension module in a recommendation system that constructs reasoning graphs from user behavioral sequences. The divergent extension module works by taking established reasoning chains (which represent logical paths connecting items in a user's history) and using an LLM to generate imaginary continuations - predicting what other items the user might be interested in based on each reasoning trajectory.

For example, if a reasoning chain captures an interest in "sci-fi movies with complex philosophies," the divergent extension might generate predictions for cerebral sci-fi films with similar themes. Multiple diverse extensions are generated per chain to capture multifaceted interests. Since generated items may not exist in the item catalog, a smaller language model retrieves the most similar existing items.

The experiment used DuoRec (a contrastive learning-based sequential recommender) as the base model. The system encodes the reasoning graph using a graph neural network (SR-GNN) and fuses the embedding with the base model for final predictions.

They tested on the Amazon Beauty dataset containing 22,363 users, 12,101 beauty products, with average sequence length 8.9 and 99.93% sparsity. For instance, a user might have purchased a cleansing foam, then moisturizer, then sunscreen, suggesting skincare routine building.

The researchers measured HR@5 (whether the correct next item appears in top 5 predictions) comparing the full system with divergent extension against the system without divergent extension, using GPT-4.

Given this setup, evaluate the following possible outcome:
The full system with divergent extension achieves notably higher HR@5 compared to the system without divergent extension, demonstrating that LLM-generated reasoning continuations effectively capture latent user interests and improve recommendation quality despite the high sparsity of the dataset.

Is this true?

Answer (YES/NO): YES